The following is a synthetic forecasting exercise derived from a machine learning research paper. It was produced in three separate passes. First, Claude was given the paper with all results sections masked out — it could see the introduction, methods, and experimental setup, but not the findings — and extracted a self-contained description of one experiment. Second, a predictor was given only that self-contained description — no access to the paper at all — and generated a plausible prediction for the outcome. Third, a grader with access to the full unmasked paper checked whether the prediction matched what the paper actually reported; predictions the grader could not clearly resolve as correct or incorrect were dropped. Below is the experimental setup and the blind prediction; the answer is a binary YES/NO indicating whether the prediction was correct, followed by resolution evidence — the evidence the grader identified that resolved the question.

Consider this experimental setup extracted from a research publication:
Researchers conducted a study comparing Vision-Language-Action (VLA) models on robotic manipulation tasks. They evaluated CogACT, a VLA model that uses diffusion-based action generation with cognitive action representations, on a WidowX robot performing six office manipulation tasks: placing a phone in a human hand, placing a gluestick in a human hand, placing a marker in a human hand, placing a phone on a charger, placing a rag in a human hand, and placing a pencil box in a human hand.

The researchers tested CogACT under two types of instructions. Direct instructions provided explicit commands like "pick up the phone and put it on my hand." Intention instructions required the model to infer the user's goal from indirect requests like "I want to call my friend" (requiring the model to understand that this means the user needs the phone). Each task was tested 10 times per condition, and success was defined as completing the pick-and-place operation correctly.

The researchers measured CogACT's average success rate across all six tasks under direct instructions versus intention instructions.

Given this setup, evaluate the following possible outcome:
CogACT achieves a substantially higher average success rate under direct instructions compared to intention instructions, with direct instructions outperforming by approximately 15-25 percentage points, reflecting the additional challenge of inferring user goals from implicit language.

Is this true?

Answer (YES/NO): NO